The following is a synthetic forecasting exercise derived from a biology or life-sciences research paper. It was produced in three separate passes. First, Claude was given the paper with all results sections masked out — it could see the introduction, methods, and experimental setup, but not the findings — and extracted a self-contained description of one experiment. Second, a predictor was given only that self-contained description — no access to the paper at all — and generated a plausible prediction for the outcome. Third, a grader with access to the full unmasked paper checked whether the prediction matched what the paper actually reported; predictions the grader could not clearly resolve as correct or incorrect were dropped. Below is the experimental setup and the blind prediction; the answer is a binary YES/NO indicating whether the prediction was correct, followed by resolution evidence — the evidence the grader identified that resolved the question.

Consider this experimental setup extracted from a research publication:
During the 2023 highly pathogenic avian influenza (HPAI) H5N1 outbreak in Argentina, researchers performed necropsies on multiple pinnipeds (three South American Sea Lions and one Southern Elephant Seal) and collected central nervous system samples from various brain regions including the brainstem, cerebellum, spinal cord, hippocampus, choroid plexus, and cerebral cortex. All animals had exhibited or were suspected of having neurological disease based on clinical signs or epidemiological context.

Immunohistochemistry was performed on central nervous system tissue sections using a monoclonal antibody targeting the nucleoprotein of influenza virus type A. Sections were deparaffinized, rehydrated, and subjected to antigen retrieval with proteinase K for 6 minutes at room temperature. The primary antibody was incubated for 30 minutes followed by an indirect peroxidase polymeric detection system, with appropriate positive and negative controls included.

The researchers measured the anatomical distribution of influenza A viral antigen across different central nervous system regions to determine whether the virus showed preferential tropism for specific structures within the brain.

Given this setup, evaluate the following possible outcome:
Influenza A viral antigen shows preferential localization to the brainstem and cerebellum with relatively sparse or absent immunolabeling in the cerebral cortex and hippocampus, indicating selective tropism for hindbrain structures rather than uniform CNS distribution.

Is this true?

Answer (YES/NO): NO